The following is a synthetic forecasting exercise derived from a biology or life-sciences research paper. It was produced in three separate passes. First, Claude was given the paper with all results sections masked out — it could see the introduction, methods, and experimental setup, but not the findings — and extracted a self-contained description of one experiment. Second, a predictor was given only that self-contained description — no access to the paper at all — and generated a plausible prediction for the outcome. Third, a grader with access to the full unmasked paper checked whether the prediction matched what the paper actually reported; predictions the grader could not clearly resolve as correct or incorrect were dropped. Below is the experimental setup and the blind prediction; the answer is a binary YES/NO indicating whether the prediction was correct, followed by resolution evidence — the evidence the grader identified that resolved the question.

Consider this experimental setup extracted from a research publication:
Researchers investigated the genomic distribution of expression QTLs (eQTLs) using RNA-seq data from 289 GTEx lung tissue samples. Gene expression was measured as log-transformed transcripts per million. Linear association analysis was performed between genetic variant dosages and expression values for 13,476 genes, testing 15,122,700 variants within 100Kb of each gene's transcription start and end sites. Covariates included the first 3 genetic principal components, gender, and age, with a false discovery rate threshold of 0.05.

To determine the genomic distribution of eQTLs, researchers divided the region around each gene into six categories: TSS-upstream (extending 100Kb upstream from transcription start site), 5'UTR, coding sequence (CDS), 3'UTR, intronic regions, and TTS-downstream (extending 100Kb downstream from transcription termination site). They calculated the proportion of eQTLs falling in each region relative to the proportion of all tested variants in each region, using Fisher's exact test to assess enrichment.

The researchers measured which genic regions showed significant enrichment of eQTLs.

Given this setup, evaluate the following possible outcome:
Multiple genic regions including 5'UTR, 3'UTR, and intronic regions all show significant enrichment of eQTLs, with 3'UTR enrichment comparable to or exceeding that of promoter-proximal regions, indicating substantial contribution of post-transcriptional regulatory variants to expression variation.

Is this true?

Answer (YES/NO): NO